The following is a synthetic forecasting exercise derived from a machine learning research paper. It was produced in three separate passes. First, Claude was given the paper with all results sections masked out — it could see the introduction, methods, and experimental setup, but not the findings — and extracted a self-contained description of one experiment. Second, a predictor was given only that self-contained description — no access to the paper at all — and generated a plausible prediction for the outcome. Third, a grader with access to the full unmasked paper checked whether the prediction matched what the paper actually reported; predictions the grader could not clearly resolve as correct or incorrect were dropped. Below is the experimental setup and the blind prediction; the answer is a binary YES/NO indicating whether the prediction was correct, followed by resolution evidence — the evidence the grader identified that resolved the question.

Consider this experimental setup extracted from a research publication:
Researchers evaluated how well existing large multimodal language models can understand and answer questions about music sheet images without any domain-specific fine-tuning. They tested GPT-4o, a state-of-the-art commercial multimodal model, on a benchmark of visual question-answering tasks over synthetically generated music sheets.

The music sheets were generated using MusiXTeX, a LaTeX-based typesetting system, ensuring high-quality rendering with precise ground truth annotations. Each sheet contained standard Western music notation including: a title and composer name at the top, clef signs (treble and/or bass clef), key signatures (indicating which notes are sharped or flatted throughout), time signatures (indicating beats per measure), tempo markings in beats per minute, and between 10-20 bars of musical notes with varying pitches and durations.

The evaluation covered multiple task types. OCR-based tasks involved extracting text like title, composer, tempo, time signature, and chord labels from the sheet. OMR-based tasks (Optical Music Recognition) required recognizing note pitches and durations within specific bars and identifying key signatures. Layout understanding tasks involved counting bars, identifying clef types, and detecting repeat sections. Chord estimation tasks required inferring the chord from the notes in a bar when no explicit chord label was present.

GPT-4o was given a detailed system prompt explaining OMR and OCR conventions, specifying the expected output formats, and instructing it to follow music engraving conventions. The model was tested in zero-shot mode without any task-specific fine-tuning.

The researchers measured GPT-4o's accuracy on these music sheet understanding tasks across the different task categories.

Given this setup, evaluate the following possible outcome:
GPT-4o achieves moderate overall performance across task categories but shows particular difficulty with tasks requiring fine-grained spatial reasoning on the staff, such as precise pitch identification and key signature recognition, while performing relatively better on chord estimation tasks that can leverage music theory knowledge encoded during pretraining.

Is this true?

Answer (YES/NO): NO